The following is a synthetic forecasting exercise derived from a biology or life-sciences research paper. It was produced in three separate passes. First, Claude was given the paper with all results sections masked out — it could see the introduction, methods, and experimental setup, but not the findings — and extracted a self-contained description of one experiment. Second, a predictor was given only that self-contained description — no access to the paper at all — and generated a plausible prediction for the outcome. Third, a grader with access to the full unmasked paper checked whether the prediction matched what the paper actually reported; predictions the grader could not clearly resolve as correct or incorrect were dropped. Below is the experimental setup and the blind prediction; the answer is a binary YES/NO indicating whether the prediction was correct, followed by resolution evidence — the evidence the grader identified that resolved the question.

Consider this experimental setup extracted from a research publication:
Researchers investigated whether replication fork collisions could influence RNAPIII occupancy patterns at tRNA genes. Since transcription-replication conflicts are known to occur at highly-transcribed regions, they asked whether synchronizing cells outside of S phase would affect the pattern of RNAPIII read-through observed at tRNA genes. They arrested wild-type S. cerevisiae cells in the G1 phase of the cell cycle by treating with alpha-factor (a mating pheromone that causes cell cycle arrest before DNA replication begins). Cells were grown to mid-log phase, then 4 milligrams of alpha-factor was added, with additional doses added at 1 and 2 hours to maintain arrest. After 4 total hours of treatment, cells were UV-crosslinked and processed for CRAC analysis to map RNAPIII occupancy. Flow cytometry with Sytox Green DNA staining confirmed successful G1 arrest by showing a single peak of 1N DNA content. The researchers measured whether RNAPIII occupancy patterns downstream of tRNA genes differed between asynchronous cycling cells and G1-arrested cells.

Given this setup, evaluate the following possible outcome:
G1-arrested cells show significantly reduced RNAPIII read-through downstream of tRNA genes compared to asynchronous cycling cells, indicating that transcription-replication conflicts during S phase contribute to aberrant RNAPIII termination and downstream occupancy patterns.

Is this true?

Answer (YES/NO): NO